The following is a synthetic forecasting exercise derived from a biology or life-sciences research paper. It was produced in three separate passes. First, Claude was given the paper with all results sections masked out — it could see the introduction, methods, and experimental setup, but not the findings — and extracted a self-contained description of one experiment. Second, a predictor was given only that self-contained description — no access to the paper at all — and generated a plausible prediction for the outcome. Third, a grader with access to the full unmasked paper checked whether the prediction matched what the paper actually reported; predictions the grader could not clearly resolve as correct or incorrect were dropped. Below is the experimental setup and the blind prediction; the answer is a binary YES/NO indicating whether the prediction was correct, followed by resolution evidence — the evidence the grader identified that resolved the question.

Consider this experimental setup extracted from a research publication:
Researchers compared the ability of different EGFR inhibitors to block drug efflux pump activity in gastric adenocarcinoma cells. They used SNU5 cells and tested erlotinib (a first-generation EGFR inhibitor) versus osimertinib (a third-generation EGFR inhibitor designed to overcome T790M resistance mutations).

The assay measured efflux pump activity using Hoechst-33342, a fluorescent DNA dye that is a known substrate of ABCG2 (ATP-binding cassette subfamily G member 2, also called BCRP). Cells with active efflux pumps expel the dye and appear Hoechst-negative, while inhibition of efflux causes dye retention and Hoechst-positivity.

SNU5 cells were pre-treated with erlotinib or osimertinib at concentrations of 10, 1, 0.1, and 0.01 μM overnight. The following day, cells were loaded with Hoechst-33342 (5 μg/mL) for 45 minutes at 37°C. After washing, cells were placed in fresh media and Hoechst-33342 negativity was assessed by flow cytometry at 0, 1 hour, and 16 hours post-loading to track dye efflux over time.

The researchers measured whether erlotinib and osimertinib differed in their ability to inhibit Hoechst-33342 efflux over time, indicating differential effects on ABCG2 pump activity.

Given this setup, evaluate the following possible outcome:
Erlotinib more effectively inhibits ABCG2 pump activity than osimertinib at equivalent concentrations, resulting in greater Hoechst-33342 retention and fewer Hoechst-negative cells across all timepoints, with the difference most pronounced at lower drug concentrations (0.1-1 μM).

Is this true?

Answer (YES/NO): YES